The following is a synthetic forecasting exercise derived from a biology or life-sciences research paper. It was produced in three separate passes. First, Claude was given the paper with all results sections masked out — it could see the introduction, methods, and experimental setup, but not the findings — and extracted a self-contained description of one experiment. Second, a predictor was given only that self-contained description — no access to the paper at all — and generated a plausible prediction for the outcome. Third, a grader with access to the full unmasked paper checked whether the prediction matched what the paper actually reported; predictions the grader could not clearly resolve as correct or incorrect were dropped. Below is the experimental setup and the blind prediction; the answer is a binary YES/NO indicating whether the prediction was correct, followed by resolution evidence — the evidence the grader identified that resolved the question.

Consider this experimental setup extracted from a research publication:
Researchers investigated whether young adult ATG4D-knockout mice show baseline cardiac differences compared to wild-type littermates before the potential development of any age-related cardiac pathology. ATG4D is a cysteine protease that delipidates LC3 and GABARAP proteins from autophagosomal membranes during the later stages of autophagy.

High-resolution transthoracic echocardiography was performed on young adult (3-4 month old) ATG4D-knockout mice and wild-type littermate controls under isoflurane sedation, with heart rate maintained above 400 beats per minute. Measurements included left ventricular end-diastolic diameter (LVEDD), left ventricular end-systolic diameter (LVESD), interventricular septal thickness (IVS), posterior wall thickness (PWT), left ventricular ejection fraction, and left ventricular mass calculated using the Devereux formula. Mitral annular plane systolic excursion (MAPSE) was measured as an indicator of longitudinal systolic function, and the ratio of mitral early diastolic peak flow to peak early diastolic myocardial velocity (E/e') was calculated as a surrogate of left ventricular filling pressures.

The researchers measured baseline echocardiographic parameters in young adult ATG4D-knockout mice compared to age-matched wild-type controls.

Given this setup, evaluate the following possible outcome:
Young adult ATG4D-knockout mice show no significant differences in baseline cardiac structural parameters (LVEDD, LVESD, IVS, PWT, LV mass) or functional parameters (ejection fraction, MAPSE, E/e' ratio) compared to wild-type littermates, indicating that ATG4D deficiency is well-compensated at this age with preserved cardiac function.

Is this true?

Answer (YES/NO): YES